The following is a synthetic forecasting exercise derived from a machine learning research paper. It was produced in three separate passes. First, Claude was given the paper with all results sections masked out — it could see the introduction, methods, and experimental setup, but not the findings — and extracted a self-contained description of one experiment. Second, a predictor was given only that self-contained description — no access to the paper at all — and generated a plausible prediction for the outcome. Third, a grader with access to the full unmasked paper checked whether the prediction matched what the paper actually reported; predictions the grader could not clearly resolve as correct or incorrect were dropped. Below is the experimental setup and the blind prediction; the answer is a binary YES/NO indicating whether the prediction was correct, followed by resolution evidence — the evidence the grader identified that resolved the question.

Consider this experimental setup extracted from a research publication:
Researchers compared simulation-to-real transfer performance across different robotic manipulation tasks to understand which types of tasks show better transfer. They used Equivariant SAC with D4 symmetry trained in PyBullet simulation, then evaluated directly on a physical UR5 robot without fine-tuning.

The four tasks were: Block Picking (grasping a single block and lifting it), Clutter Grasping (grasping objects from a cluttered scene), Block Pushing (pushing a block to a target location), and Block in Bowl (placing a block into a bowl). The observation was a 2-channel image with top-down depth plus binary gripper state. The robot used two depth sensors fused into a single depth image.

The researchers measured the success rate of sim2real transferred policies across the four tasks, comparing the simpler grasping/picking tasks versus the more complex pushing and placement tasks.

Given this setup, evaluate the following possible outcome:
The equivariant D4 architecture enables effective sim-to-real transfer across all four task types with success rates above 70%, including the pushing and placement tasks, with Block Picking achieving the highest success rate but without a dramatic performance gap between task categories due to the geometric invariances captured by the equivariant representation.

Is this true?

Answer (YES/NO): NO